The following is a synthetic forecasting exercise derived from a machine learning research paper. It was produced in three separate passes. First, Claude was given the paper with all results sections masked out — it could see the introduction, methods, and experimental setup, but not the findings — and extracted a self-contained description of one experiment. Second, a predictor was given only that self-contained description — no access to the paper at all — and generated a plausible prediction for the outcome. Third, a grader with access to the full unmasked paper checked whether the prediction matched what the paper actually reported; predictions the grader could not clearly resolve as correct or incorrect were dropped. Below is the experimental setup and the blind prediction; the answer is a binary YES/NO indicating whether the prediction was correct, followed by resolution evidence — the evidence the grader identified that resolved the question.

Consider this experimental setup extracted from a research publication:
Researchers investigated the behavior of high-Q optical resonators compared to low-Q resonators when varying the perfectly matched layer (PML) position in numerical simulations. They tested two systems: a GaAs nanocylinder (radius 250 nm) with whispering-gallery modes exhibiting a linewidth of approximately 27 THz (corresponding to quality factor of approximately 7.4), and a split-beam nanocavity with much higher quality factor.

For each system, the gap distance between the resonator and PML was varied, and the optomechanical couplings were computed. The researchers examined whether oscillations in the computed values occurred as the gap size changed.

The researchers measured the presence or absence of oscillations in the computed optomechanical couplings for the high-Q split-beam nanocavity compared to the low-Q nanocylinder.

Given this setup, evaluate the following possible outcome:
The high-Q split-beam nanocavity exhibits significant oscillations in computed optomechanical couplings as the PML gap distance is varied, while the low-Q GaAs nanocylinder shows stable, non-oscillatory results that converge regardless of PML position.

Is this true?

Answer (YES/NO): NO